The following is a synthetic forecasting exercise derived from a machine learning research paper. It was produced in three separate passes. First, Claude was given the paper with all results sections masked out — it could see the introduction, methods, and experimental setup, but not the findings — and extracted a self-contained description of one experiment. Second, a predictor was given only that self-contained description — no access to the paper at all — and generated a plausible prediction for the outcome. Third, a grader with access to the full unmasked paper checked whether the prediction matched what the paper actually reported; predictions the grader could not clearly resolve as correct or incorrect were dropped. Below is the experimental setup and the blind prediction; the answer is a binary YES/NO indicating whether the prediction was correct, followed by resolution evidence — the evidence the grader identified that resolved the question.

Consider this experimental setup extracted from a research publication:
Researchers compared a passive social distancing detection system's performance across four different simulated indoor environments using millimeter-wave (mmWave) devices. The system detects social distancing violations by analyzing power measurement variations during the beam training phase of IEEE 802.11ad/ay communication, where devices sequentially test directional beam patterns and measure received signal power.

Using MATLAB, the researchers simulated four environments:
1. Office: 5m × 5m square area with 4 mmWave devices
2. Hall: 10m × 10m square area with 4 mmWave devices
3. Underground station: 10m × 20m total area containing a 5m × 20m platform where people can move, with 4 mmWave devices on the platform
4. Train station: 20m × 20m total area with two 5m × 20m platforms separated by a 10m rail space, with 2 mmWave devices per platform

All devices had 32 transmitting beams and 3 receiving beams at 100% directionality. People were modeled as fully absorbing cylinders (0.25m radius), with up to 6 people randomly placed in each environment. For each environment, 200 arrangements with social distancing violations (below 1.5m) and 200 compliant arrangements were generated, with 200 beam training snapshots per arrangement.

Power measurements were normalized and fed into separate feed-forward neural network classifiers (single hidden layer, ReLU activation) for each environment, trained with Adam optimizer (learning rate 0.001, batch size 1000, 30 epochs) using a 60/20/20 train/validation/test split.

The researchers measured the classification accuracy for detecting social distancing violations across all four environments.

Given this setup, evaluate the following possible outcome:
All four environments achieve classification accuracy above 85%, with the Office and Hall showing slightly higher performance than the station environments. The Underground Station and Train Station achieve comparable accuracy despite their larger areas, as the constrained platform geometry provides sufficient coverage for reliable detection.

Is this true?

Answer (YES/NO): NO